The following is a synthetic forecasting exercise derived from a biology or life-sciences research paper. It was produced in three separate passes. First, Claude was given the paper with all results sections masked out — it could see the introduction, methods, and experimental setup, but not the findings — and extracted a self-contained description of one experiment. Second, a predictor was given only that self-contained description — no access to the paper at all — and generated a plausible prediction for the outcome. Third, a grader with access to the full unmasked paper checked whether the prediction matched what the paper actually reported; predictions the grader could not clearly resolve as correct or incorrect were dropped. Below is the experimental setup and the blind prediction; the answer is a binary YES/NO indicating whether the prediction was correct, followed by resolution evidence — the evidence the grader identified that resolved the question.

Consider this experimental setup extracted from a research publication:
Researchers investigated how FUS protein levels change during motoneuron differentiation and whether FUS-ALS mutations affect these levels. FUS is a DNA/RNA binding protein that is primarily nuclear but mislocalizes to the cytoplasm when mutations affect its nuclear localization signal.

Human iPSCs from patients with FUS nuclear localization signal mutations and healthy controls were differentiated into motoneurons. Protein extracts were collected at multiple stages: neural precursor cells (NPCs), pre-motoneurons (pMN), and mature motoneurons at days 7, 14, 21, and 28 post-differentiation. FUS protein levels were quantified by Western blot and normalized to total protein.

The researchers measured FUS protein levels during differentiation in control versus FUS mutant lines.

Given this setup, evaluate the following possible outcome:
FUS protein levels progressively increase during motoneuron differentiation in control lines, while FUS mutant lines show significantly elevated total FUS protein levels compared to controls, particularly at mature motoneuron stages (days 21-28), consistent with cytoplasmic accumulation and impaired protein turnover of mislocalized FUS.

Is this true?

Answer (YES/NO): NO